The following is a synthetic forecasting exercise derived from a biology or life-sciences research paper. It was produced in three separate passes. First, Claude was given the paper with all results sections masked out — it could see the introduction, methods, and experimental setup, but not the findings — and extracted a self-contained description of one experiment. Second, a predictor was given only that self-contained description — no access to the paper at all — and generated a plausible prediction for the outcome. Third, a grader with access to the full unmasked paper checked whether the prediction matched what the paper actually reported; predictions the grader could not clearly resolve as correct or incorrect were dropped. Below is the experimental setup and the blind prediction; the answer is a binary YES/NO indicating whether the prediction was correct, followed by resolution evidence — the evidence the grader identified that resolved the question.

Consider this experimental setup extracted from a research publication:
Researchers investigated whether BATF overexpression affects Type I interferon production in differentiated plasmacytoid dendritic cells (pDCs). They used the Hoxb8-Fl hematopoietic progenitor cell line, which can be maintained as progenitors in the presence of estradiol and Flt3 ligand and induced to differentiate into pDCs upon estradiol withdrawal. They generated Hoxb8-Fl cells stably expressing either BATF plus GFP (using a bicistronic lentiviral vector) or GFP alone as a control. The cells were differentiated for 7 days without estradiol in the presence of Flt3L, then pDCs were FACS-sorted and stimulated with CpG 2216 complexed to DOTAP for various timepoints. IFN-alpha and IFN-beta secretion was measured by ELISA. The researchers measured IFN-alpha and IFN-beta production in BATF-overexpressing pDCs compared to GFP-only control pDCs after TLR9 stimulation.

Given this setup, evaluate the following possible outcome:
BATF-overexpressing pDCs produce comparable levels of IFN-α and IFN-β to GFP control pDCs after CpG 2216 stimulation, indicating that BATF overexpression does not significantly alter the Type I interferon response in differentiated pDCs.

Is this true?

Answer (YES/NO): NO